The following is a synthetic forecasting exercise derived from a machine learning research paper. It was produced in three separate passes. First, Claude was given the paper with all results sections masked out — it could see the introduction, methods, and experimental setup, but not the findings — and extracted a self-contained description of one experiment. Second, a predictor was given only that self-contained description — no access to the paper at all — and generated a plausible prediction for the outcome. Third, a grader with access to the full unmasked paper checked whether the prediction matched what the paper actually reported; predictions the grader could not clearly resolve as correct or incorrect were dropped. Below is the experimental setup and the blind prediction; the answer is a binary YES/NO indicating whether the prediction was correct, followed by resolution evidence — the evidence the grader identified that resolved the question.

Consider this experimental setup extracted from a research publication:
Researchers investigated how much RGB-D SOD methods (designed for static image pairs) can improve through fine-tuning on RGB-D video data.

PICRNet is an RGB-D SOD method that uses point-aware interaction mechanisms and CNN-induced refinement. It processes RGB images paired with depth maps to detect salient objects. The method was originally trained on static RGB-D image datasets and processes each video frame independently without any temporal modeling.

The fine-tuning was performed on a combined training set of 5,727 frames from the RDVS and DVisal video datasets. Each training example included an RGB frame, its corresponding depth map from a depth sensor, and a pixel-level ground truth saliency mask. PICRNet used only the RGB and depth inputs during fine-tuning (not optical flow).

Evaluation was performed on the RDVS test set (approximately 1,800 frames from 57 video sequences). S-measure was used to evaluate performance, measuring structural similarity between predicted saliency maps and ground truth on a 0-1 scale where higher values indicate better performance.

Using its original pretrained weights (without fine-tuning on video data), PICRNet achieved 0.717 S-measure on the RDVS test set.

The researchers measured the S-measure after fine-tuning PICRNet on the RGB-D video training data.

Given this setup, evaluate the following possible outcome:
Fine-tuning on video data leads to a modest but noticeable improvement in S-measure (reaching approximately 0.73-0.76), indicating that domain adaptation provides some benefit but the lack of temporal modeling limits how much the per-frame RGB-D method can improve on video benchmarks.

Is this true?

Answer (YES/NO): NO